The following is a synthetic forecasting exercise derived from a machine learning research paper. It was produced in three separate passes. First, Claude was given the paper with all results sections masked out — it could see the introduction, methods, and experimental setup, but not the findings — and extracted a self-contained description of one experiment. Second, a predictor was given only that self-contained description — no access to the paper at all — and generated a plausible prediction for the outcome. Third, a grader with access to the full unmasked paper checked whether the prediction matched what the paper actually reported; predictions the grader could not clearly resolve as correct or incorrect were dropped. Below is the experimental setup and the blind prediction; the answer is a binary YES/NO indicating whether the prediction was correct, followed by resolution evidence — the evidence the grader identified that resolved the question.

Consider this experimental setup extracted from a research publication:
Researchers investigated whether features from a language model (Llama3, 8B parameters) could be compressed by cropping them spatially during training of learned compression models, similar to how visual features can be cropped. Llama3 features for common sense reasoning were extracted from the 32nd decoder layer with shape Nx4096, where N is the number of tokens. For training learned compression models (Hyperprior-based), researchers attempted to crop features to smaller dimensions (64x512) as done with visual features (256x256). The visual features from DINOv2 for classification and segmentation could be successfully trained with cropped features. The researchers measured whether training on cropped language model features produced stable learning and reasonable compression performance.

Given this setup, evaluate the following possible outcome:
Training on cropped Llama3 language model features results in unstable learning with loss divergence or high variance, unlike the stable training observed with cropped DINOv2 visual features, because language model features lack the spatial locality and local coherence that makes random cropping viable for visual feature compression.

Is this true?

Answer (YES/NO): YES